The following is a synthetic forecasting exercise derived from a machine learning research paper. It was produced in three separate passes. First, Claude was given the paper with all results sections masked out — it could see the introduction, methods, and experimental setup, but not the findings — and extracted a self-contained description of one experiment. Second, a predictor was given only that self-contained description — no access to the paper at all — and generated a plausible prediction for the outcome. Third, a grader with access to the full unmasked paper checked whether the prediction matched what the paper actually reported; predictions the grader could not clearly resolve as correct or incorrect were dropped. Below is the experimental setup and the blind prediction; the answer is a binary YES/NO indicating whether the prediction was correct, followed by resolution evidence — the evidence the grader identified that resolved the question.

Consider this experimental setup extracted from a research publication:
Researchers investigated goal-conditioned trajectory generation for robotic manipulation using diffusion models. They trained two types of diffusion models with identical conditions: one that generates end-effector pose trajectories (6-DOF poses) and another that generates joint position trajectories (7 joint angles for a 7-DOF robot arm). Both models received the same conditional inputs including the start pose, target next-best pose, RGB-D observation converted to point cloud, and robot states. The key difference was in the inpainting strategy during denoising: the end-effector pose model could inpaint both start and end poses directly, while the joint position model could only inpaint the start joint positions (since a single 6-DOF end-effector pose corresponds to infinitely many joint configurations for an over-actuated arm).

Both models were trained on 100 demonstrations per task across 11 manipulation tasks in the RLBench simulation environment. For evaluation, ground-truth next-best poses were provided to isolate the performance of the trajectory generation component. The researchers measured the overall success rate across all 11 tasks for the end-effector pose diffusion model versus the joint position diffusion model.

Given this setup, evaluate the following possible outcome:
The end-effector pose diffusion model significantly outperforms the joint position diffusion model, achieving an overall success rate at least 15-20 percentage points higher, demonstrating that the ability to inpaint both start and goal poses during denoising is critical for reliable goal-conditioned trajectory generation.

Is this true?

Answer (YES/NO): NO